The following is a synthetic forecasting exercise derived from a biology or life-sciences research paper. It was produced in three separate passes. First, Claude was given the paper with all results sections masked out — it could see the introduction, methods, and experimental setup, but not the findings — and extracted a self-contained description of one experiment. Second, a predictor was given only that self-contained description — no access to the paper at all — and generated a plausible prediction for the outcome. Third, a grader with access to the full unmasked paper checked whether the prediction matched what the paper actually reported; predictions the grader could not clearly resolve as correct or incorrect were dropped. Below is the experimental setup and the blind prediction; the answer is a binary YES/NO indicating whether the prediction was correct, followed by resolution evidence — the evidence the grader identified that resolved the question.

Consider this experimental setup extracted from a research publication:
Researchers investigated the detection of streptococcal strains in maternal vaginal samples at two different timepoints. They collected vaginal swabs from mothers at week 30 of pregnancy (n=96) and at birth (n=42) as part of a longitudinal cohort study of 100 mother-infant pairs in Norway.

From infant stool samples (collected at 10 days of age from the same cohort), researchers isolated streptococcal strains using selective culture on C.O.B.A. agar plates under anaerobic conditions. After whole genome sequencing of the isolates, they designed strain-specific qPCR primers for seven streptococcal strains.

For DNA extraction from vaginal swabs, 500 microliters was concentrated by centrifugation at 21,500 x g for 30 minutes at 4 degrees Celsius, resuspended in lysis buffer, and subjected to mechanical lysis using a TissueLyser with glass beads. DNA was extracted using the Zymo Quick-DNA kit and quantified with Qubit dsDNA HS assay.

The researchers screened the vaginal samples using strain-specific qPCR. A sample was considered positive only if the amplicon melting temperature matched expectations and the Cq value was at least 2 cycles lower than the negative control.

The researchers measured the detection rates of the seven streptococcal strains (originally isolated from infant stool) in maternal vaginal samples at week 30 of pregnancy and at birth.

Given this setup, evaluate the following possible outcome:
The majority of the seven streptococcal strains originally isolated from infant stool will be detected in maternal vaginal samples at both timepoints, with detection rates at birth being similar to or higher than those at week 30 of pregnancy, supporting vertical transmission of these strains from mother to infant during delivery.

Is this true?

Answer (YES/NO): NO